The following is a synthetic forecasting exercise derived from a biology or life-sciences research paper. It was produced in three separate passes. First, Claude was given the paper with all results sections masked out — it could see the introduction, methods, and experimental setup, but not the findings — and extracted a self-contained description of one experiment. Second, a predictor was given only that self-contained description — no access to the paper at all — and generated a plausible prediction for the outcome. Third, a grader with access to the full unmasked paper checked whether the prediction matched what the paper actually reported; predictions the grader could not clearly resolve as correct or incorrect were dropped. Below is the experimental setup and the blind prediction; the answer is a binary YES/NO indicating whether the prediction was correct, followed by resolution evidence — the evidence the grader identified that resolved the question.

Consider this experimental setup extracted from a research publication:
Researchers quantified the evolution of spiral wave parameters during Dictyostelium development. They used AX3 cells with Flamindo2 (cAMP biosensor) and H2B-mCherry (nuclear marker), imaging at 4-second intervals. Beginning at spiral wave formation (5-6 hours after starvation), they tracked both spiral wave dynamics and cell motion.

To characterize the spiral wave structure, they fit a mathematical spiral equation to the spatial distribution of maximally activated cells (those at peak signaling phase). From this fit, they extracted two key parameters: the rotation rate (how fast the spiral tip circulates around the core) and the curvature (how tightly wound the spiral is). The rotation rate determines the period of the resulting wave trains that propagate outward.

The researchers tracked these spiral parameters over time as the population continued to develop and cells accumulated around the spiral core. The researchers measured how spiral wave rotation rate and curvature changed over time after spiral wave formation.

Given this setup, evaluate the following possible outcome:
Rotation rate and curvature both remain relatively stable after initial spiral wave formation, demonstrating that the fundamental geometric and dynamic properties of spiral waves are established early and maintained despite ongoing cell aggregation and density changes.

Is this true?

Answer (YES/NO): NO